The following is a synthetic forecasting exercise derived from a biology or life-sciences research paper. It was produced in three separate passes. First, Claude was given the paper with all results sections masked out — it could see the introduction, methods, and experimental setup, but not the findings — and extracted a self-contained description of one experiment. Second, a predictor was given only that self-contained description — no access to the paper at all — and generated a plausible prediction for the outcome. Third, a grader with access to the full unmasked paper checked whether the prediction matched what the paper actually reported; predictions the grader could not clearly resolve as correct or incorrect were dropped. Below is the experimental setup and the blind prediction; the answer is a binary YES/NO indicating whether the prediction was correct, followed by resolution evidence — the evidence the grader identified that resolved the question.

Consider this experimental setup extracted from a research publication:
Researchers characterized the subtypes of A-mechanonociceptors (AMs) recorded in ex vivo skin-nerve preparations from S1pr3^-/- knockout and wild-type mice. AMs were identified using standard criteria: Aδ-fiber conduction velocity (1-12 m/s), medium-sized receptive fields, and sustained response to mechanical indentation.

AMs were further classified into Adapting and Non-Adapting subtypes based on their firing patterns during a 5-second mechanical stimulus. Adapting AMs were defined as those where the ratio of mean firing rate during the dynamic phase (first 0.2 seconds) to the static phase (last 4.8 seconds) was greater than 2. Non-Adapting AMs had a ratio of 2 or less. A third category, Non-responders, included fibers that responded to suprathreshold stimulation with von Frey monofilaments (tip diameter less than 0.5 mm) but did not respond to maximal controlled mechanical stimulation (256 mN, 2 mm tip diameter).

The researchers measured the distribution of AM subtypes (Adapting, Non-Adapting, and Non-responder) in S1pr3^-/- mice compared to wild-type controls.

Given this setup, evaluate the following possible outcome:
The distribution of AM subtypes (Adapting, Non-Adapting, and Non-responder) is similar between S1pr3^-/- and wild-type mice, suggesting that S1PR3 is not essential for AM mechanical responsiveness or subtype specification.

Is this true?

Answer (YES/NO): NO